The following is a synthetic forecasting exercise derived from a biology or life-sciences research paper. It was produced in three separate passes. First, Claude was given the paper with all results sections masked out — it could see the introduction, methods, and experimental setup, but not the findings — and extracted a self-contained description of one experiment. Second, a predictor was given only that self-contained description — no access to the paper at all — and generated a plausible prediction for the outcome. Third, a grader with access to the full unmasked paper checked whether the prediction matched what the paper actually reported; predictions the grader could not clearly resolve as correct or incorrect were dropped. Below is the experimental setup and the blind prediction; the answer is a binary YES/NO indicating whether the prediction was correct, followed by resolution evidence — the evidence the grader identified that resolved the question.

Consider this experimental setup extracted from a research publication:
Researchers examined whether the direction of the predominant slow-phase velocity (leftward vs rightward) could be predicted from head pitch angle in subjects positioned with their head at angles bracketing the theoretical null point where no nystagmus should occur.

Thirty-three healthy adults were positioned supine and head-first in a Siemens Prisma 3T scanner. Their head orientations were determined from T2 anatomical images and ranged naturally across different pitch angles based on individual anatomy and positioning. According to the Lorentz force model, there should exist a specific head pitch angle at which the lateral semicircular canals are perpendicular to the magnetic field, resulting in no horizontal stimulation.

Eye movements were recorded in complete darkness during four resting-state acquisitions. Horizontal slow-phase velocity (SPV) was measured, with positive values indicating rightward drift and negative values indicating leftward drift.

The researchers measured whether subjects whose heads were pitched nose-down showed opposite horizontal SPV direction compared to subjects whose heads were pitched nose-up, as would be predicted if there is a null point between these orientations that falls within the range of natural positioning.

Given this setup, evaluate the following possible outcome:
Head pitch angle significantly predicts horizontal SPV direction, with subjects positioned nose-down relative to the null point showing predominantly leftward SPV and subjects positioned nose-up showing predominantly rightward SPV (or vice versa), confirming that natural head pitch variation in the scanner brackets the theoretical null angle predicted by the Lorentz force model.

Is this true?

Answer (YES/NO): NO